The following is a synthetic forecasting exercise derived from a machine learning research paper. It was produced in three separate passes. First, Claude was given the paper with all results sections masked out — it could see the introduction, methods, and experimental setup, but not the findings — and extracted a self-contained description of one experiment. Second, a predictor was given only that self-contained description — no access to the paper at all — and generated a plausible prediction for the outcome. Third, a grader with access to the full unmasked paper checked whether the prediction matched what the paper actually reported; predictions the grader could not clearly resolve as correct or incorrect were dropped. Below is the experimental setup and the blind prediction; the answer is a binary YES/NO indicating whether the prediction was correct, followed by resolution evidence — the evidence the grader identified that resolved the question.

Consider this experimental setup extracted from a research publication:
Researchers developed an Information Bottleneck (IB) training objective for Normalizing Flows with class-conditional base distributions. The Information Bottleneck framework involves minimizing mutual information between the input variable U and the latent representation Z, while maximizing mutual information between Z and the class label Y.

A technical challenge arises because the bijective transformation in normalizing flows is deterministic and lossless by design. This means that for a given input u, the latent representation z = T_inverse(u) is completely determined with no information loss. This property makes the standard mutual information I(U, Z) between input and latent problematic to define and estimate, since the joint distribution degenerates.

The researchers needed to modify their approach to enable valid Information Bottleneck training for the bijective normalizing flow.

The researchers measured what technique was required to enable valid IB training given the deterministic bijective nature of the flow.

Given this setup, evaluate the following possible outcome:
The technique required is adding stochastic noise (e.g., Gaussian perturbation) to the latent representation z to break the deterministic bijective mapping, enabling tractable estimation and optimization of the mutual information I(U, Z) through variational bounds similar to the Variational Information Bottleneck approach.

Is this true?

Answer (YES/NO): NO